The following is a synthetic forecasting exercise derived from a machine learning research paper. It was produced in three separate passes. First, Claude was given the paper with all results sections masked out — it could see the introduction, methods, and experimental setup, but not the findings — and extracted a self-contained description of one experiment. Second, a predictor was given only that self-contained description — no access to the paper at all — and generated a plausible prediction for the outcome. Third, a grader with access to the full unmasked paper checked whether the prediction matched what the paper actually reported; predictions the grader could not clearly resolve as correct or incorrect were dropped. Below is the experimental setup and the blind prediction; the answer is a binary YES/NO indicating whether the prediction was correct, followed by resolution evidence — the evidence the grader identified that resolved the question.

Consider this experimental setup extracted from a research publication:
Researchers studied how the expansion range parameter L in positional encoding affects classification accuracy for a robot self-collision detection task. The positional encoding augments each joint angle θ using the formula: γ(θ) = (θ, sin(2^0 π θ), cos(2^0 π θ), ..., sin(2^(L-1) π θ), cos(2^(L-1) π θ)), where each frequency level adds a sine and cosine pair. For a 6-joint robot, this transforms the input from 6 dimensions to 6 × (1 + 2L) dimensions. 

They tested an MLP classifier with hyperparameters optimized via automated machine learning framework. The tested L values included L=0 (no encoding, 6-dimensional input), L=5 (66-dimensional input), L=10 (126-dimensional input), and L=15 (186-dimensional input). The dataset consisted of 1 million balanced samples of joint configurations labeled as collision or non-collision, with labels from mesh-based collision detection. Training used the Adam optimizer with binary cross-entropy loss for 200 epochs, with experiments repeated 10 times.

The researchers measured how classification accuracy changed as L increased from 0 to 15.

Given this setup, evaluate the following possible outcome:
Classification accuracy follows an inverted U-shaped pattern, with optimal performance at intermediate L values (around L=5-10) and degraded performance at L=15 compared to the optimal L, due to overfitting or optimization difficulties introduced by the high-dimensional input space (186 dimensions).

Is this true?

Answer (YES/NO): NO